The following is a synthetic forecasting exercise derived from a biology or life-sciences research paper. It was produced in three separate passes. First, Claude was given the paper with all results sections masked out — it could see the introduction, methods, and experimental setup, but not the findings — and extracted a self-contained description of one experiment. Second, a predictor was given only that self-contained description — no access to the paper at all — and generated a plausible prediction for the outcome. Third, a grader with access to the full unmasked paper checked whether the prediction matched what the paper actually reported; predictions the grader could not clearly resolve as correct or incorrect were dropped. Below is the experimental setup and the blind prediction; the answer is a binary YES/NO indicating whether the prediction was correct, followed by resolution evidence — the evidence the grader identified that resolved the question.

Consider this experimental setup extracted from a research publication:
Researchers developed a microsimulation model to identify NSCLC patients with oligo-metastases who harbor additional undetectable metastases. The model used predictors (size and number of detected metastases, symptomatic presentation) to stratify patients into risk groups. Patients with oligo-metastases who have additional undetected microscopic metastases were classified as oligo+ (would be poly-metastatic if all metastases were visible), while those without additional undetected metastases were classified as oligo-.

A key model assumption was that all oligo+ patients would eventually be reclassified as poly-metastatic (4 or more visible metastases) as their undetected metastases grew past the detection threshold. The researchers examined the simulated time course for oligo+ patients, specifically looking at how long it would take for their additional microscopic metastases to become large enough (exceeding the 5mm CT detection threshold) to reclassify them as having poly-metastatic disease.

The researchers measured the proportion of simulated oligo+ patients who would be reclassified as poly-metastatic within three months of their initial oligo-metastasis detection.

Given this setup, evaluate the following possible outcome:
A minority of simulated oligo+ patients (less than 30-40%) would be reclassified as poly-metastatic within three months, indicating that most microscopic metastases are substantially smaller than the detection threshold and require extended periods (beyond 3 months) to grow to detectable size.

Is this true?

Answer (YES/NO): NO